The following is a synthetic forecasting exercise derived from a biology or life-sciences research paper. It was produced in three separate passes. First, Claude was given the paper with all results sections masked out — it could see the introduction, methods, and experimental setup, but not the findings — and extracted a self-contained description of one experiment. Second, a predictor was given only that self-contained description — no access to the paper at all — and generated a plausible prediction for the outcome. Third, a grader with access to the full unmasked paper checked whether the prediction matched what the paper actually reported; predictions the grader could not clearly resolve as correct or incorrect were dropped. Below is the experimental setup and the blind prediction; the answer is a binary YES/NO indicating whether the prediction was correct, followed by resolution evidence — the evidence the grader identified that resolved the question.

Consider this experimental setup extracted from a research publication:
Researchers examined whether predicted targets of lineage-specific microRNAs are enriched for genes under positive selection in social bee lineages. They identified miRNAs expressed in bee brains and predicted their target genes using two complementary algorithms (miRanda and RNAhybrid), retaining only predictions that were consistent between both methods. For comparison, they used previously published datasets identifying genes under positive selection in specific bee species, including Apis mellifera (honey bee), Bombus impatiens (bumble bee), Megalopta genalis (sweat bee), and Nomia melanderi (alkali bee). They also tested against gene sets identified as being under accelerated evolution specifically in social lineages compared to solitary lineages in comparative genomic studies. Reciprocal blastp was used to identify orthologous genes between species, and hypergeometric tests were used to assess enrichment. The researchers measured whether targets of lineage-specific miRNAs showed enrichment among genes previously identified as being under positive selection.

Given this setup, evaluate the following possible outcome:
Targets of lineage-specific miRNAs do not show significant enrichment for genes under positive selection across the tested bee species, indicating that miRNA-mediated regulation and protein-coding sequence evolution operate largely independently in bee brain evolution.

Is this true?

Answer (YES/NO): YES